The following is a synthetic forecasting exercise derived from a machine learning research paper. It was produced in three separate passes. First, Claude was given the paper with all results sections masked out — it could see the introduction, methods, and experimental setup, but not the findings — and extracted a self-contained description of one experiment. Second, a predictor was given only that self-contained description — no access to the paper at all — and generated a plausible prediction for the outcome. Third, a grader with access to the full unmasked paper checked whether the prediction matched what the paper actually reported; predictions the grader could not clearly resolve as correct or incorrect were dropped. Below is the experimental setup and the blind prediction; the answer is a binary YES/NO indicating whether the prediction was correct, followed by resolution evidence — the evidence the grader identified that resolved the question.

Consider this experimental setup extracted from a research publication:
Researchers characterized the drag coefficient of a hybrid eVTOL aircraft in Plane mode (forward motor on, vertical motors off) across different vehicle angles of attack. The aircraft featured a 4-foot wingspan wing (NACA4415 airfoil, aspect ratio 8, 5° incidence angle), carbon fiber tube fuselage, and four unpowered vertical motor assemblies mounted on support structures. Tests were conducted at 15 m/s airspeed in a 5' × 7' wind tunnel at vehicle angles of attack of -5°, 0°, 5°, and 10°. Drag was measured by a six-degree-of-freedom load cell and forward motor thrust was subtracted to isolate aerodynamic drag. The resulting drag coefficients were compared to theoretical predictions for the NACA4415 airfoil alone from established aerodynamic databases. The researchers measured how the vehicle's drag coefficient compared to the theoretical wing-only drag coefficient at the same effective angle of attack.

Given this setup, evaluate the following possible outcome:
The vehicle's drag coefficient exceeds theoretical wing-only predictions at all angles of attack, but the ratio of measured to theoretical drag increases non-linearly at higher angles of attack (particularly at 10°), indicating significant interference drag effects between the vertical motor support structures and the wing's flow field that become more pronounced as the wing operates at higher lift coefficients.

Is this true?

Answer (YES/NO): YES